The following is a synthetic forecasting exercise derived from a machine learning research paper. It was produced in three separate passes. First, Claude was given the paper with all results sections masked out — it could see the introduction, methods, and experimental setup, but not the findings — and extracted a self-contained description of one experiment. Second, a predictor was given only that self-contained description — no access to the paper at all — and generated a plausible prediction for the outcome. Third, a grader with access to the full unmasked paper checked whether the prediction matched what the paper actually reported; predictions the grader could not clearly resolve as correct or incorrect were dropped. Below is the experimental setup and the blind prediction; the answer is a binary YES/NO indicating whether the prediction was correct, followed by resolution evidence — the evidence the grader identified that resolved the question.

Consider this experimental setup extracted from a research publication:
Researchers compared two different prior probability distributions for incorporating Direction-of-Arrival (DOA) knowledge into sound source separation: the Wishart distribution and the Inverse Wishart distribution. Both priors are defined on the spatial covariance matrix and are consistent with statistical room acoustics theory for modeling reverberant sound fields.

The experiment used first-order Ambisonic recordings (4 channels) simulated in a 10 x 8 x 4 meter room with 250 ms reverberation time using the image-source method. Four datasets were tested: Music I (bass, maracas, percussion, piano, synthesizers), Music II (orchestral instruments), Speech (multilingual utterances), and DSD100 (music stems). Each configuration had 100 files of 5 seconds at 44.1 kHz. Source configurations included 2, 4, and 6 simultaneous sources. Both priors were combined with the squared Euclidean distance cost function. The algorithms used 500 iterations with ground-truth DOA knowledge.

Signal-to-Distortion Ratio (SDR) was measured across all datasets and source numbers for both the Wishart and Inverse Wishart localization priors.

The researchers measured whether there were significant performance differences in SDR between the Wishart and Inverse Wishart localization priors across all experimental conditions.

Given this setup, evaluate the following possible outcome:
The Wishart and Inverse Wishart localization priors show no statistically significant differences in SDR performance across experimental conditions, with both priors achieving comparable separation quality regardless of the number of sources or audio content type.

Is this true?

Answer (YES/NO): YES